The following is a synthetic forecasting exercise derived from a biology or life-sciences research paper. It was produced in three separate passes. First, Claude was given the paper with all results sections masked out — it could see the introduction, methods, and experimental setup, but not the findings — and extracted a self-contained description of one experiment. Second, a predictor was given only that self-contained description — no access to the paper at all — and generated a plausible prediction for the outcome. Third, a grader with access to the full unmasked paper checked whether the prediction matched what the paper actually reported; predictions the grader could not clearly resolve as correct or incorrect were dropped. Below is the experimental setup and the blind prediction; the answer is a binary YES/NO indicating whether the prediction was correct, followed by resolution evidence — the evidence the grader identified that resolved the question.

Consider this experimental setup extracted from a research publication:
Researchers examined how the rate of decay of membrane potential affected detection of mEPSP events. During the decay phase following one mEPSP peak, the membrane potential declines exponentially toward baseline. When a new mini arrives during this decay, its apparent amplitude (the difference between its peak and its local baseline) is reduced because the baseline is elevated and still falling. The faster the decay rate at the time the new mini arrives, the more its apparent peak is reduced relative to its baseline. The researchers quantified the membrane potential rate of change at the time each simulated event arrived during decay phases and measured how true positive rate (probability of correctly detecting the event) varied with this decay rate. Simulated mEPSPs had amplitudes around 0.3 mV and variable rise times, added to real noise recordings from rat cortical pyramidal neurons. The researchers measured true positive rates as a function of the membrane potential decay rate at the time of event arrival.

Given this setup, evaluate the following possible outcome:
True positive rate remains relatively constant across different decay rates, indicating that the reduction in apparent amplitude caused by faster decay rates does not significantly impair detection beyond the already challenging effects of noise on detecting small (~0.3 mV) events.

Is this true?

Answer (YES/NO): NO